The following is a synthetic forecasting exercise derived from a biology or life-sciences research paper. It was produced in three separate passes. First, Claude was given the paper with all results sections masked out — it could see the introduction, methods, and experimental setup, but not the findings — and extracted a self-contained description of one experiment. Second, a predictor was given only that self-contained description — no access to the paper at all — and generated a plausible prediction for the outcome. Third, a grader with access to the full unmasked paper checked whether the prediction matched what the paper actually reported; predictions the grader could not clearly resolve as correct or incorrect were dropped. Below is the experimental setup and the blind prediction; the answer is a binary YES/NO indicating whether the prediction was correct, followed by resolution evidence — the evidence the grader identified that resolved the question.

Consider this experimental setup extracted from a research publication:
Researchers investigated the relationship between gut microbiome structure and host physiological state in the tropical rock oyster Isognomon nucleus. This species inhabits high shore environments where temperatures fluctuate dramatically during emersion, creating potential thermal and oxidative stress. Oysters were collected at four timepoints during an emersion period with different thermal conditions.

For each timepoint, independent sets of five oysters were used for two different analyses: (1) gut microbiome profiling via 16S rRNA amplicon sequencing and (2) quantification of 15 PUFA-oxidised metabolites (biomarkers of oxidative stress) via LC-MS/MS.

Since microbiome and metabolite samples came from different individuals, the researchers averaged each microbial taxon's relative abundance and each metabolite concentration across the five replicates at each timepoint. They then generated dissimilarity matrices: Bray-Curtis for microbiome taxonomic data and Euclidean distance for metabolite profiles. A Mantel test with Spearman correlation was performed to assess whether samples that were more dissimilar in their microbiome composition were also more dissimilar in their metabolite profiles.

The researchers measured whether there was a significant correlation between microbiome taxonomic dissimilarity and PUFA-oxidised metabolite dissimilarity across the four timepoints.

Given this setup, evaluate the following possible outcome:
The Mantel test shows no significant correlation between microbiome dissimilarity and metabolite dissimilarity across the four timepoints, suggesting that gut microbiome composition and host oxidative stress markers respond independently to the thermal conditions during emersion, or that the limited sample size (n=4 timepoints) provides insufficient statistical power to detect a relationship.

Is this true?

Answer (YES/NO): YES